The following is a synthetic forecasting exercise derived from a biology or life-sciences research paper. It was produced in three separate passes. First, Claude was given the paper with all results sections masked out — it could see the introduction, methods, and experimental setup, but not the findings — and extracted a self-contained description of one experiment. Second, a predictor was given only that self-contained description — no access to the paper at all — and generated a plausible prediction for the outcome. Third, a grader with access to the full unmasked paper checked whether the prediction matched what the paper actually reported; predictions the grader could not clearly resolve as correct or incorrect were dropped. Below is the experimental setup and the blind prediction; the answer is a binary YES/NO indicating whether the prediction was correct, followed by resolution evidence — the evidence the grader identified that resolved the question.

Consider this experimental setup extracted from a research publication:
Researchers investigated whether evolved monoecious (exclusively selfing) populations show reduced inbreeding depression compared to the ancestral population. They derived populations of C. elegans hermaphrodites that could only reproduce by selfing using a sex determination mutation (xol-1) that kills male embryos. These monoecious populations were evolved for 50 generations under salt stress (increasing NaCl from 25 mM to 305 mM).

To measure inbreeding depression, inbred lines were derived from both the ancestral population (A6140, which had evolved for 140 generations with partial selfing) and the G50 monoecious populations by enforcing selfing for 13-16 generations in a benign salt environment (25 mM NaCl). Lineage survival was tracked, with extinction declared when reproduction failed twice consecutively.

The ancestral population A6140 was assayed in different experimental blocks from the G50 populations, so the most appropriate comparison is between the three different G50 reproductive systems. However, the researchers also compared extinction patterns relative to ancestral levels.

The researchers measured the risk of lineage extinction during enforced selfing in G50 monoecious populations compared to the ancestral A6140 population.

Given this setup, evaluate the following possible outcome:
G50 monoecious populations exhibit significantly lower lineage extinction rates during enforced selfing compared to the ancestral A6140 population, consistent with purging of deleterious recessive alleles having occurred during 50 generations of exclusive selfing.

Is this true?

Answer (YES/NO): YES